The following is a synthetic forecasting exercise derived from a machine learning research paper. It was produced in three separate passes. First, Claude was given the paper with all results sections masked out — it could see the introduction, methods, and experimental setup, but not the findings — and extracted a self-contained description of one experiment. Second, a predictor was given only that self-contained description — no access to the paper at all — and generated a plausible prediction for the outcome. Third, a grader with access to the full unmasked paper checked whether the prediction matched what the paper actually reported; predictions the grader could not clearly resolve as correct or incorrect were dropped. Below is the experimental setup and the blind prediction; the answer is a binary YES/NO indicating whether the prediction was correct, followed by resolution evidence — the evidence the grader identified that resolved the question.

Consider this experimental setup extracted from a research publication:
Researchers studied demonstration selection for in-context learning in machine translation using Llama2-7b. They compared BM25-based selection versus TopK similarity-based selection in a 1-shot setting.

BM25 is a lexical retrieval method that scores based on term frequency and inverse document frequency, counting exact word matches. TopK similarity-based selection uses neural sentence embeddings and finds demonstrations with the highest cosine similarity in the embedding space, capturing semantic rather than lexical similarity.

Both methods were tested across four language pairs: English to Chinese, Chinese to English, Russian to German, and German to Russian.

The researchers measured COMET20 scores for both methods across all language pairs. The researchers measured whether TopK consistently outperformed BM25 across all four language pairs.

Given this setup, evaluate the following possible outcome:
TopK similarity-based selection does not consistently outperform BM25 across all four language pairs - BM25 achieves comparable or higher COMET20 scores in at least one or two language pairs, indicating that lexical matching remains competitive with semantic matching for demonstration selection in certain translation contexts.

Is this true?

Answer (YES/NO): YES